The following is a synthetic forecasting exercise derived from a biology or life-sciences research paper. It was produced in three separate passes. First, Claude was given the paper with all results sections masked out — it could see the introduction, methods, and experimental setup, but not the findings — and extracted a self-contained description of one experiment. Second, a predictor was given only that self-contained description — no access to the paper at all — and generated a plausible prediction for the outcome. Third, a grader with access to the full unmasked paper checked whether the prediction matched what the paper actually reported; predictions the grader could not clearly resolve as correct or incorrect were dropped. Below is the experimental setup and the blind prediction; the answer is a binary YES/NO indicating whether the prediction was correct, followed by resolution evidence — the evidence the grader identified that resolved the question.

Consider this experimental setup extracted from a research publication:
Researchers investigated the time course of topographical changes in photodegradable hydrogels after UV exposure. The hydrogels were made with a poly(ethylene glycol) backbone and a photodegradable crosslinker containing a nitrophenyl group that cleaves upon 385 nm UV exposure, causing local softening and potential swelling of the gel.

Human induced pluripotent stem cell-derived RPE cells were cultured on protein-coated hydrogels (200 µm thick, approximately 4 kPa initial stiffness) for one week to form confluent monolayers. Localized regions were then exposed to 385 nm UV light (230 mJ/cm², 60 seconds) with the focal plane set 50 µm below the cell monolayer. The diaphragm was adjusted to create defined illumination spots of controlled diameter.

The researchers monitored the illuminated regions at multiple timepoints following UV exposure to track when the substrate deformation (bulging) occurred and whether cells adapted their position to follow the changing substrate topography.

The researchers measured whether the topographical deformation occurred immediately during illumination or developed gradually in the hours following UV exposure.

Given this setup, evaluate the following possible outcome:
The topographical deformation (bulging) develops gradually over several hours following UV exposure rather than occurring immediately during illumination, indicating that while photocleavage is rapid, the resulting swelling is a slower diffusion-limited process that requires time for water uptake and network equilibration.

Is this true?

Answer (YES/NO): YES